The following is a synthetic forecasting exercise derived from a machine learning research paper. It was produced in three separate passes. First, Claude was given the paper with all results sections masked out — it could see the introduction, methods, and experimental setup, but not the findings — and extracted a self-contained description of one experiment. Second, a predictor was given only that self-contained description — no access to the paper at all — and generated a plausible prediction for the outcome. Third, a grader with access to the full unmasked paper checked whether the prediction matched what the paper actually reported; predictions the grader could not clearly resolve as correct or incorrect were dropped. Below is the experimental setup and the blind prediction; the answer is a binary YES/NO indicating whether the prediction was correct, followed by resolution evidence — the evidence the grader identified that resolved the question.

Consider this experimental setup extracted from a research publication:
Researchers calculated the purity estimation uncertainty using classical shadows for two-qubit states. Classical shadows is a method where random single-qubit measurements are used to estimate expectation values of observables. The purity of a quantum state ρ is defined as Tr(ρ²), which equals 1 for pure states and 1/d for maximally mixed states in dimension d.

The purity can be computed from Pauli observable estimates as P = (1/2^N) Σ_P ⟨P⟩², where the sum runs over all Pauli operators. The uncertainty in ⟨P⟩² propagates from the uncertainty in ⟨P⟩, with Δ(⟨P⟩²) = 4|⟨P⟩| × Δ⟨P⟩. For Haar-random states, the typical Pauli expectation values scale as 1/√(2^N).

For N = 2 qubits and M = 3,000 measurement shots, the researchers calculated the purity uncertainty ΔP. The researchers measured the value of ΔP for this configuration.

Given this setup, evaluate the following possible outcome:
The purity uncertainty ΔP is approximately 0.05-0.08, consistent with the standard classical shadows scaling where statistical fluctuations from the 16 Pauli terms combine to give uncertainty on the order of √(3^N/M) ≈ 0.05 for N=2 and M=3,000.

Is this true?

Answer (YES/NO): NO